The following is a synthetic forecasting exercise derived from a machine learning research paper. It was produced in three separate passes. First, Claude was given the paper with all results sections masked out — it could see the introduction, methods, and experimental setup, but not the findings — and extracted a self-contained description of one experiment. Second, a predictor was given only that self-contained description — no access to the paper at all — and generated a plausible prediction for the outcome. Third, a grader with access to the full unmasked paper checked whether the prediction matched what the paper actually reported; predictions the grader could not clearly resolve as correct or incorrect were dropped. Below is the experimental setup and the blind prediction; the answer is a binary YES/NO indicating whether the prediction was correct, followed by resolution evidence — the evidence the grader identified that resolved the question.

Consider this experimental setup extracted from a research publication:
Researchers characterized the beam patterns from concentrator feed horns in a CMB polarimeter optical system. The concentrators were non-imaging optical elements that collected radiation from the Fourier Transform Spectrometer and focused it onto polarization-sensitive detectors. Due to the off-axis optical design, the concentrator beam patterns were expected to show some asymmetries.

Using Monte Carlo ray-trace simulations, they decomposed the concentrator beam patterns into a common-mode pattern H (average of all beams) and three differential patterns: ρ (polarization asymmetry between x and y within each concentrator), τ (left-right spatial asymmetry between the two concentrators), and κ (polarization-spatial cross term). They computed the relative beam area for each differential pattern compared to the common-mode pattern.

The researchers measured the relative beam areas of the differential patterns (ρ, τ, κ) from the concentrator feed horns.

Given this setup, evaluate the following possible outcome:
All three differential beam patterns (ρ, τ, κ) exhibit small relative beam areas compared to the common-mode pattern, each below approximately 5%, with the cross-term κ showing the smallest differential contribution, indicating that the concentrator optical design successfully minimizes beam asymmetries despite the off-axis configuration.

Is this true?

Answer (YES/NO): YES